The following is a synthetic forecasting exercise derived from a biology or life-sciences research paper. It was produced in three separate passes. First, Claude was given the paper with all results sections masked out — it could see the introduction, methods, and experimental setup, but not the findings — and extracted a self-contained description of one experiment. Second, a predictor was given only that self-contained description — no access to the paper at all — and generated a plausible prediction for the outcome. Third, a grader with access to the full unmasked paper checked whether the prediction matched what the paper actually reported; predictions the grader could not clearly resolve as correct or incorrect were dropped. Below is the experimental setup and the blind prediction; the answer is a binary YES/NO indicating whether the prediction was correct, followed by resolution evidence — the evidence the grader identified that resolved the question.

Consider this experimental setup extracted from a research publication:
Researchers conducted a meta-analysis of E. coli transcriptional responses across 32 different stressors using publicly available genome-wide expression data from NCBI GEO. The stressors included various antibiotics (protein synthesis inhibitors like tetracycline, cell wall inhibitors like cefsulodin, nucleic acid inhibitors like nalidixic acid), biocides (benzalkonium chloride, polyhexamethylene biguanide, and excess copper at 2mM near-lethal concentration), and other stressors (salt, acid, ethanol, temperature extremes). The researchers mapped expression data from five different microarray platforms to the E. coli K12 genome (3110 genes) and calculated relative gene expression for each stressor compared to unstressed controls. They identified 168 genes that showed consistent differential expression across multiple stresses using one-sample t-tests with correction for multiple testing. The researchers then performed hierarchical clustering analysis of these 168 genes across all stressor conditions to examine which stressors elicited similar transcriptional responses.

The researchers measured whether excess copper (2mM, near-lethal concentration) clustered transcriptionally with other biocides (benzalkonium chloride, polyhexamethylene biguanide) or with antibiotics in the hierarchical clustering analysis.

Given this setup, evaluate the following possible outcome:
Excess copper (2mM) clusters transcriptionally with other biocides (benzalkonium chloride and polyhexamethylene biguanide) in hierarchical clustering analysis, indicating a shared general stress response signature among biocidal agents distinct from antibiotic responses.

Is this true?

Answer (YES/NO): NO